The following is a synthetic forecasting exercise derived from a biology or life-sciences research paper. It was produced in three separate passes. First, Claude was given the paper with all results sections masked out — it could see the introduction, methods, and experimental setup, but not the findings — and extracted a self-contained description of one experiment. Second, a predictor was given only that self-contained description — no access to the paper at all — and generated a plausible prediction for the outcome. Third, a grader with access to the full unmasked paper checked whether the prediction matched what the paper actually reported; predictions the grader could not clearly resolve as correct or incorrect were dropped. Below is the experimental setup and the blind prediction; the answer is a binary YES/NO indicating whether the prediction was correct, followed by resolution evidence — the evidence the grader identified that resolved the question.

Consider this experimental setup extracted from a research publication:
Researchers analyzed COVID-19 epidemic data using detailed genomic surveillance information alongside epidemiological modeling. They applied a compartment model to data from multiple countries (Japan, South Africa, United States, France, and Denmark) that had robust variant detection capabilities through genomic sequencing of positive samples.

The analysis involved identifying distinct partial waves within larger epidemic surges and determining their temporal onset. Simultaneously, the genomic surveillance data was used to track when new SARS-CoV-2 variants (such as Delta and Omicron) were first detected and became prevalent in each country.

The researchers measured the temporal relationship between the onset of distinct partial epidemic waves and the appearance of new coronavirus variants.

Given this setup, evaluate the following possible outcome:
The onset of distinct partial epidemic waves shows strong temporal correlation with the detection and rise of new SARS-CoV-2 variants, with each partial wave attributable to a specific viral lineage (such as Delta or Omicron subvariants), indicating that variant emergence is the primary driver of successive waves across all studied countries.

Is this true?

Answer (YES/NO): YES